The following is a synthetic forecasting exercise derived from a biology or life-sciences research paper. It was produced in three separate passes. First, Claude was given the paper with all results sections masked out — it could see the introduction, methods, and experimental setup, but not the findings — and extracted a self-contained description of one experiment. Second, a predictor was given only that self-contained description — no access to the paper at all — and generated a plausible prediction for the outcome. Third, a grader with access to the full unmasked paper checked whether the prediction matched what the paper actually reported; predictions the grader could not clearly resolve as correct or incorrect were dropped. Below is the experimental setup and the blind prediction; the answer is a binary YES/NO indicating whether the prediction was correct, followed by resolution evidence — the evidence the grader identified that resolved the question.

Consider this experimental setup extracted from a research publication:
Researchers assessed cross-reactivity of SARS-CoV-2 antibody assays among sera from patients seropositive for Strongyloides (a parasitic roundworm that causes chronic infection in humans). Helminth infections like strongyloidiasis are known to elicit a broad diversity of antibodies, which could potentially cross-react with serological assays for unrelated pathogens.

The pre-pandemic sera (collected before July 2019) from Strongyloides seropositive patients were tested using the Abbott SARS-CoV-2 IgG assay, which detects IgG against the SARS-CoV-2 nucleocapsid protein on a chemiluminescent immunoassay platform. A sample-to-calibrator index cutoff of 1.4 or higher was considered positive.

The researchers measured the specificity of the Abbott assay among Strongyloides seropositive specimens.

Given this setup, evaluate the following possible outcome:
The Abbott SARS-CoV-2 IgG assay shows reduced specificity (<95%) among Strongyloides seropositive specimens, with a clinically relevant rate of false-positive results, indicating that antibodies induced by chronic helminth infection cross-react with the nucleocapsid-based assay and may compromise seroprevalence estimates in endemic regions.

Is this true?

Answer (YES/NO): NO